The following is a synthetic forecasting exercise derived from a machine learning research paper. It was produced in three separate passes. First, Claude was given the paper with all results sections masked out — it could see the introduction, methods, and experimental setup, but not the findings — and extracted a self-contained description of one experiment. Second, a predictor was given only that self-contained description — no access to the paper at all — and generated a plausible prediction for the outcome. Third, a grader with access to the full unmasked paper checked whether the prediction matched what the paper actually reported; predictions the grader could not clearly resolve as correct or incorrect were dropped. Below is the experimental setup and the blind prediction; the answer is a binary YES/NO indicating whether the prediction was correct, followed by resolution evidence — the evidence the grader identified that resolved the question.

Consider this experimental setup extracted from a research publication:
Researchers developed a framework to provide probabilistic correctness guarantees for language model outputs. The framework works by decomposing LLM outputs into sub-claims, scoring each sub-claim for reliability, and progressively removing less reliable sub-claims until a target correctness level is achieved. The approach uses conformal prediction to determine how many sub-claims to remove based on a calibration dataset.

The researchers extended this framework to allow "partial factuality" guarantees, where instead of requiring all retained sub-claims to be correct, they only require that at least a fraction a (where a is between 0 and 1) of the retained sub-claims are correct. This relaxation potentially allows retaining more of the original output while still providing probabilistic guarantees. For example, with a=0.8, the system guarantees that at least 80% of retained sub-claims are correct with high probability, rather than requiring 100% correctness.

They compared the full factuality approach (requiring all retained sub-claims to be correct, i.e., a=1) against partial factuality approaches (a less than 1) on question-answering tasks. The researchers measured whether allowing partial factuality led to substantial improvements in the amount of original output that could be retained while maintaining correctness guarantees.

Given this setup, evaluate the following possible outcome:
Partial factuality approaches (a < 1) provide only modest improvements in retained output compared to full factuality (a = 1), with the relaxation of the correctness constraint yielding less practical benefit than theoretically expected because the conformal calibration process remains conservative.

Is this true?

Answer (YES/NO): YES